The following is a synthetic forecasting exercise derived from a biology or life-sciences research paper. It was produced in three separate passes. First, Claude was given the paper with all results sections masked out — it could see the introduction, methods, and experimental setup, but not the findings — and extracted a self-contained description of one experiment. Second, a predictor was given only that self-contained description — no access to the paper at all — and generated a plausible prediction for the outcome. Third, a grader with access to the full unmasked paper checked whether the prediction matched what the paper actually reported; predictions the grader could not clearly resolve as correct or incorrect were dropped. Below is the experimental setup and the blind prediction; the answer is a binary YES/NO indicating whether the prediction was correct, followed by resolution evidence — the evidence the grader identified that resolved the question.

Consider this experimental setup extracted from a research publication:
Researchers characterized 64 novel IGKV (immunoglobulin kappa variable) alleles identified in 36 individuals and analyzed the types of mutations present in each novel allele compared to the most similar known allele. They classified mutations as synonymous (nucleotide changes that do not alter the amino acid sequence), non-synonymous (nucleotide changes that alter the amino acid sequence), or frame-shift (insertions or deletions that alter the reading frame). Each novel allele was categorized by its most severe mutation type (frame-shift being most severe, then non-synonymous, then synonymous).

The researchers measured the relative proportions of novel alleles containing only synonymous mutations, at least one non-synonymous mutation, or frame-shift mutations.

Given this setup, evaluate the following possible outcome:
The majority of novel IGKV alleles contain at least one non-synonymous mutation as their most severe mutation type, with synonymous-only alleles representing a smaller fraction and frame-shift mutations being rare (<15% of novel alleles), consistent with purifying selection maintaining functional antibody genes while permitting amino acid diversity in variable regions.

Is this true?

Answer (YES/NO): YES